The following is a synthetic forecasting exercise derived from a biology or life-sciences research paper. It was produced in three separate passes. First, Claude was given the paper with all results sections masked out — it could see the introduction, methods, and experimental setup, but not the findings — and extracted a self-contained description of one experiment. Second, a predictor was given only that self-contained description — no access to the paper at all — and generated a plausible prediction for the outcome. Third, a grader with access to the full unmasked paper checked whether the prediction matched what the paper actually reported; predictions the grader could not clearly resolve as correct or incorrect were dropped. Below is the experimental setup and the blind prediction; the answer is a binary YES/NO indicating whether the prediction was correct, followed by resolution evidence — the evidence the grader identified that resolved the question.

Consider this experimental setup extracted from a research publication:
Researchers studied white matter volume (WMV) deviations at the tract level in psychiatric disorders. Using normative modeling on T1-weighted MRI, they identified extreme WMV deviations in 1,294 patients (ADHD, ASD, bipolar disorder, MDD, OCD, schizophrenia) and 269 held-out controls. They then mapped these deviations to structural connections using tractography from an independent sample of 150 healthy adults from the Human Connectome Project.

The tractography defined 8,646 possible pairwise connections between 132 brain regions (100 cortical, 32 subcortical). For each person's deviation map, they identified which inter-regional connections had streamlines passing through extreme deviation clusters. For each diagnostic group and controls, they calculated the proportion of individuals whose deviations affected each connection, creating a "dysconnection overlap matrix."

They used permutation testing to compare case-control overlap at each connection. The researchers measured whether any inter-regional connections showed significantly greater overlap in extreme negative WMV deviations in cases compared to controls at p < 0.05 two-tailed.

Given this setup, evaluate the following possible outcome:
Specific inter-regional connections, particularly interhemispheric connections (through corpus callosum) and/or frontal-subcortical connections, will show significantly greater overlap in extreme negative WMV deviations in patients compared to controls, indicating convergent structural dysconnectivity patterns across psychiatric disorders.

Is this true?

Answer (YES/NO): NO